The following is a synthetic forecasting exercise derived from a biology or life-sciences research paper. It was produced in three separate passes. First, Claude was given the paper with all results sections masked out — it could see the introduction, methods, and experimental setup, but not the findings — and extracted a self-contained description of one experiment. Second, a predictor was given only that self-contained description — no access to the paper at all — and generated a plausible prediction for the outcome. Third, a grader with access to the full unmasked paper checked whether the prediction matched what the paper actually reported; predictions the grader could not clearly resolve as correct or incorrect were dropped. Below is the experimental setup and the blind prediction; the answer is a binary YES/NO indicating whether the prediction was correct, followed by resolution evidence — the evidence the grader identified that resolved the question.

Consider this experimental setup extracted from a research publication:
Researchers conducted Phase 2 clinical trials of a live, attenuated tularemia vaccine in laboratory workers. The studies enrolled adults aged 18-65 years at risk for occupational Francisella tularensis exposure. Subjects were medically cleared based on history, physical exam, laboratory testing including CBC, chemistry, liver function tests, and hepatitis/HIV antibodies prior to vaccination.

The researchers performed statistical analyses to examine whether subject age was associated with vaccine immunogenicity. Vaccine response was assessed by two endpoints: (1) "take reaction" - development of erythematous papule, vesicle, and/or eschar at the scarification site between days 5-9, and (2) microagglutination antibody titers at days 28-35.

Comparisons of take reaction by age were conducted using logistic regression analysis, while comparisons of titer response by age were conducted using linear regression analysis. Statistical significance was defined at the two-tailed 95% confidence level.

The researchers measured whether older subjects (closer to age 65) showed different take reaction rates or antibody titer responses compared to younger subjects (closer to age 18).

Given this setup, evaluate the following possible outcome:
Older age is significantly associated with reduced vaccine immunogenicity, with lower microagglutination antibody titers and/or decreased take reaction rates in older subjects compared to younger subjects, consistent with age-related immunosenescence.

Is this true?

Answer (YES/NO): YES